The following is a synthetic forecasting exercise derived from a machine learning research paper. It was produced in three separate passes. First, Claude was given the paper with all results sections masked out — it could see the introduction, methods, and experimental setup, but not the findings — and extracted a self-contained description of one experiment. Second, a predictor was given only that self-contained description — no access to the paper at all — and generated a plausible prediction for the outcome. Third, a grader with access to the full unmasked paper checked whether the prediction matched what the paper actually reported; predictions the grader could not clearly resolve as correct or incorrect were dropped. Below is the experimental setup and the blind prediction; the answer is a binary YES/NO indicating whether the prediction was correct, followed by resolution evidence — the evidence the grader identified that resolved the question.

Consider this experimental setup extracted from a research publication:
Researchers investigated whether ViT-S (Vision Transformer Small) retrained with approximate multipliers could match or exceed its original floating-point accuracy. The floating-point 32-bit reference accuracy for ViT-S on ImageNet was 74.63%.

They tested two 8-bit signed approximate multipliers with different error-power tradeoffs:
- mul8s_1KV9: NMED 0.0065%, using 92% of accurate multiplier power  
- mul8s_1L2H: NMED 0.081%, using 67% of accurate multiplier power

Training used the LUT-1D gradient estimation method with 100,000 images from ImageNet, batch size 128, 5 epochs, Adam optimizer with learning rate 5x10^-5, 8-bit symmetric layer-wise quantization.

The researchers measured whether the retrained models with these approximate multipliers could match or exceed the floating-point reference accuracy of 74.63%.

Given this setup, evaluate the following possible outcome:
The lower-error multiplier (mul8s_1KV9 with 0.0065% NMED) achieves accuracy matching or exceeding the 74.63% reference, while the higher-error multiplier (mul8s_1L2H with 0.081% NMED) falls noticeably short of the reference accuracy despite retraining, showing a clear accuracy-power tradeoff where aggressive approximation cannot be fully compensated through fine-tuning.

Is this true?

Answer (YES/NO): NO